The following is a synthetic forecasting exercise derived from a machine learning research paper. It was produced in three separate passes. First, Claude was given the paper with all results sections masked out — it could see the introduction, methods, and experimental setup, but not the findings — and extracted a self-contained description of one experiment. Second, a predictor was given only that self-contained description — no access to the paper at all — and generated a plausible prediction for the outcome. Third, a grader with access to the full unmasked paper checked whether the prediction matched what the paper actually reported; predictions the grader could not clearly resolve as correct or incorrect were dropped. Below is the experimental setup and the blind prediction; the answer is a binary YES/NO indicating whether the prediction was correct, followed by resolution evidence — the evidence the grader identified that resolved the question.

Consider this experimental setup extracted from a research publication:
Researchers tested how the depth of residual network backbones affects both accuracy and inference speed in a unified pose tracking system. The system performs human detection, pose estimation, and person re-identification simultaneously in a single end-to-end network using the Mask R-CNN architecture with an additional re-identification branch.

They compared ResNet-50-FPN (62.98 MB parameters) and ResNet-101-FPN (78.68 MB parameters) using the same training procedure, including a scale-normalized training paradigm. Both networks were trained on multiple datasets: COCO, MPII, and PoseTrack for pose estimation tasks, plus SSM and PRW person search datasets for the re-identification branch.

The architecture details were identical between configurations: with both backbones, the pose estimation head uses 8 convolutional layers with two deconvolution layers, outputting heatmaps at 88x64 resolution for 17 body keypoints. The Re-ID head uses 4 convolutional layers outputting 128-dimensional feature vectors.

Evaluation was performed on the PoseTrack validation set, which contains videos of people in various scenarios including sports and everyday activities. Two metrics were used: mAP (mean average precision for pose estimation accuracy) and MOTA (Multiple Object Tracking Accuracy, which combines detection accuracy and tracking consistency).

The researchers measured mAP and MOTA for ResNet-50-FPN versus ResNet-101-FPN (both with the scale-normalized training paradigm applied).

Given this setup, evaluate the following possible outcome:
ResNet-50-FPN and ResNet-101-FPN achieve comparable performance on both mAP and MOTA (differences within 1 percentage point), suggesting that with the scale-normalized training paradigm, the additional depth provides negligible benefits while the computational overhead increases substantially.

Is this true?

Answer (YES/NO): YES